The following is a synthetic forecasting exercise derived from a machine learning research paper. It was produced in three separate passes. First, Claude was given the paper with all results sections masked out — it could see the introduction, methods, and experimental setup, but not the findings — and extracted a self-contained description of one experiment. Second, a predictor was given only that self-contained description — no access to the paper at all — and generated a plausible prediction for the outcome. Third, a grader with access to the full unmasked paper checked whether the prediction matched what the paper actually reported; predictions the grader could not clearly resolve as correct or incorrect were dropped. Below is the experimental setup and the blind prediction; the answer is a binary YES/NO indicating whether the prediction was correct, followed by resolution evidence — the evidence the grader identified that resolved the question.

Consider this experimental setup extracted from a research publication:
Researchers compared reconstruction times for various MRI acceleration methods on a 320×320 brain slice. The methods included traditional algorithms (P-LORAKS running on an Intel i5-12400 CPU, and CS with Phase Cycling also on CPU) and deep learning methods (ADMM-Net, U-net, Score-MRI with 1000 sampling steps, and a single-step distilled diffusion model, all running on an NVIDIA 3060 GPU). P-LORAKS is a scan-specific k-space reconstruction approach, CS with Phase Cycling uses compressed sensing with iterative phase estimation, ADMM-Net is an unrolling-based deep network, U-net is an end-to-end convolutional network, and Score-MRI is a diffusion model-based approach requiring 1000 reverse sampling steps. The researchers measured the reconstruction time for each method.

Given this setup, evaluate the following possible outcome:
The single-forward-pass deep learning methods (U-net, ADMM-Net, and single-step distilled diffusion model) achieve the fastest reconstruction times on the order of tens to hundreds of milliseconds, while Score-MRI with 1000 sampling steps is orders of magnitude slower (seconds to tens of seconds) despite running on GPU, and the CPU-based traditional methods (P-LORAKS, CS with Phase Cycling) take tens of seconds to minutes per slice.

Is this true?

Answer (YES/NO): NO